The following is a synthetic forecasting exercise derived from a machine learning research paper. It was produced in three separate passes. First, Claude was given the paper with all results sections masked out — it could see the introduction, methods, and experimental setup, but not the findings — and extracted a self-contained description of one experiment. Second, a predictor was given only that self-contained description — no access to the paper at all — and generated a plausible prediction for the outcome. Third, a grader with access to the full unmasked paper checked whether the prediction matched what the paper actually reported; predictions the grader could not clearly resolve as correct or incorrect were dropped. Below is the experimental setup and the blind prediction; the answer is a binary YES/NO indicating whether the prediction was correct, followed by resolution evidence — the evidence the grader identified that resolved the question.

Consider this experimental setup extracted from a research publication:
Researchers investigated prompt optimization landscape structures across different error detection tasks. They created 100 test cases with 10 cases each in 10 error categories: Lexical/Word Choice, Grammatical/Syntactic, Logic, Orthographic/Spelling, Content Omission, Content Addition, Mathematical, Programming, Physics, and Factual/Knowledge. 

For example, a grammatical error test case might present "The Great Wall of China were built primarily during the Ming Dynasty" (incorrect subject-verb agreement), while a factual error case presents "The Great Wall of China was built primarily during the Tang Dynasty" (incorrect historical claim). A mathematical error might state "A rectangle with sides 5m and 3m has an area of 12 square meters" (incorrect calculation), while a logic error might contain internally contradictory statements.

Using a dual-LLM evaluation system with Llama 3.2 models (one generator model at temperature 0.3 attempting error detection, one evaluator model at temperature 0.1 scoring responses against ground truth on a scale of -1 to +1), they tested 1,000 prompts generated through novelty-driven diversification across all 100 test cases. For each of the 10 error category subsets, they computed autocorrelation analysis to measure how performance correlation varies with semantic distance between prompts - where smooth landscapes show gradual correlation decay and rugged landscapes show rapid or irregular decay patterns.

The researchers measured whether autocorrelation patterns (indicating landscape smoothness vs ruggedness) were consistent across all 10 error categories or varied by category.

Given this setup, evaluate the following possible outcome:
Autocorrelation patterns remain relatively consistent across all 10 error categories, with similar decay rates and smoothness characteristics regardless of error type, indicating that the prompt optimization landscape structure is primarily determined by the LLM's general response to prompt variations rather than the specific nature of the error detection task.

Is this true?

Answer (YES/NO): NO